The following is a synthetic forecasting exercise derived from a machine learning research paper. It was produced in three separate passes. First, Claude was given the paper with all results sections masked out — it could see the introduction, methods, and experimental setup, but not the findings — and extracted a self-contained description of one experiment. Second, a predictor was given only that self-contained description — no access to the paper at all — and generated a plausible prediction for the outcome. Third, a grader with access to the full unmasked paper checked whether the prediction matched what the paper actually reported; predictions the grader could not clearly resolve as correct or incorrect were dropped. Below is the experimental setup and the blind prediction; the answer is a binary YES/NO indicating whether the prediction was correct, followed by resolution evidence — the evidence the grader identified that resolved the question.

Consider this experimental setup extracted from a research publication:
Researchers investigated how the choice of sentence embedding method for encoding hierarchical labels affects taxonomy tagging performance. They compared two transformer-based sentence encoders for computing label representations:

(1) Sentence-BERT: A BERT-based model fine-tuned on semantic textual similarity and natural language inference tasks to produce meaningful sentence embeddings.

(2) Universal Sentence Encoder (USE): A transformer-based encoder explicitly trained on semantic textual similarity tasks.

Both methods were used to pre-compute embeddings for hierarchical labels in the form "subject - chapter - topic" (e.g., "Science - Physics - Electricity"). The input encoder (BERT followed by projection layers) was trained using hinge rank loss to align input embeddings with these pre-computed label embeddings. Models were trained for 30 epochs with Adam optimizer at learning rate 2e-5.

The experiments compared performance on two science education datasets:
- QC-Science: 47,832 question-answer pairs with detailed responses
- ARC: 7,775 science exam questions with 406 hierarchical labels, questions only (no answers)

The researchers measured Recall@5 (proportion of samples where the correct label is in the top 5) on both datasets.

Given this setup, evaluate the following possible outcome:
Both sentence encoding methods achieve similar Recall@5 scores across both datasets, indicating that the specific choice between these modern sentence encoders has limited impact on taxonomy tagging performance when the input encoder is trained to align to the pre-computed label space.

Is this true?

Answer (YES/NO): YES